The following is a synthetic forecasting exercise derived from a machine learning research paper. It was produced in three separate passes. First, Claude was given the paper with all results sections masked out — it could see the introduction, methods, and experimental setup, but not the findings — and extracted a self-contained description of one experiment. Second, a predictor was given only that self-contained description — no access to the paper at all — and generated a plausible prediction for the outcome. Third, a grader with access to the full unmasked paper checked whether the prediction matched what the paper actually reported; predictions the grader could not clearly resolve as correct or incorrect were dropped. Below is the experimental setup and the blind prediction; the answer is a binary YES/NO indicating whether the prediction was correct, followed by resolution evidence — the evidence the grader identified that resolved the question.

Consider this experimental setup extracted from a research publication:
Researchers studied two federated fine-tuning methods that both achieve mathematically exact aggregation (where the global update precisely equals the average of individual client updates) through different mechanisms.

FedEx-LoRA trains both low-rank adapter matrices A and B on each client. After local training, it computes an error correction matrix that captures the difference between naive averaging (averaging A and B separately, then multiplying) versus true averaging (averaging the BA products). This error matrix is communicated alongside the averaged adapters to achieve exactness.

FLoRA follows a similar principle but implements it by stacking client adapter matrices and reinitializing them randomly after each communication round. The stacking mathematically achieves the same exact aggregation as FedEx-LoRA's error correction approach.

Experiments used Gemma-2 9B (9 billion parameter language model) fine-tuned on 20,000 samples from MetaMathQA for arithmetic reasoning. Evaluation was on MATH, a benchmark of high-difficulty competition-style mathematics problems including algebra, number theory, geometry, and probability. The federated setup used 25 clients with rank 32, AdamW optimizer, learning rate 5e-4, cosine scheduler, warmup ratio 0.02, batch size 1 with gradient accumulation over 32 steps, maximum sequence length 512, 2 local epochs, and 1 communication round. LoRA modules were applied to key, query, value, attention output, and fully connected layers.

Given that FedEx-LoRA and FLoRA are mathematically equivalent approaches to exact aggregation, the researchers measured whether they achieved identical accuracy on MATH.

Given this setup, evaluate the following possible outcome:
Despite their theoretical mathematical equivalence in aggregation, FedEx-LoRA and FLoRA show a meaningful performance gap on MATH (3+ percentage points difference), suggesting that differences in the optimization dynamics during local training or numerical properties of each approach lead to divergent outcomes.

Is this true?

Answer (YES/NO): NO